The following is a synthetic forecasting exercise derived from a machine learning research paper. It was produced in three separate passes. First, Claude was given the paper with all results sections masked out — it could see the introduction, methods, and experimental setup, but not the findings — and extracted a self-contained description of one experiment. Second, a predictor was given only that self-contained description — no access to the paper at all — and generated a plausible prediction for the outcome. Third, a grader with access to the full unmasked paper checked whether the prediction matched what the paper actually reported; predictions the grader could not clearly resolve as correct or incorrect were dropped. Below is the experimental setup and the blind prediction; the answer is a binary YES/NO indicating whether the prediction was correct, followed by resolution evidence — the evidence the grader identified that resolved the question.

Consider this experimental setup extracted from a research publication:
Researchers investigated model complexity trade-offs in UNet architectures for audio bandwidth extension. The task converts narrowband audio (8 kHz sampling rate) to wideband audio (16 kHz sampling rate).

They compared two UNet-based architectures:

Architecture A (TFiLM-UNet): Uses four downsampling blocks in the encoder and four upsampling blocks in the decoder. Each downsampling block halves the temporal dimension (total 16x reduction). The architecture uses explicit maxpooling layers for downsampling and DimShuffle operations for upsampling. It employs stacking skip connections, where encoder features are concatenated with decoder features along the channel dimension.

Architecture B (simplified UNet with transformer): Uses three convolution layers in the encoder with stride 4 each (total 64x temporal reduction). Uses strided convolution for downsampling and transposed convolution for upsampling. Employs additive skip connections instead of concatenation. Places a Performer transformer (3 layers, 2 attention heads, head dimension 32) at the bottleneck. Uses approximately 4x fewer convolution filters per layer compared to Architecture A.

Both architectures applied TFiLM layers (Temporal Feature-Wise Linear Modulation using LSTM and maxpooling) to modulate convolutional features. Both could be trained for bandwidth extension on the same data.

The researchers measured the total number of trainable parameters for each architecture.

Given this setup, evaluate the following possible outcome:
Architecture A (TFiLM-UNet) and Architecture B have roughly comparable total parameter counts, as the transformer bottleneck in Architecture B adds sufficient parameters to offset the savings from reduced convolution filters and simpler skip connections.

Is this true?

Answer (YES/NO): NO